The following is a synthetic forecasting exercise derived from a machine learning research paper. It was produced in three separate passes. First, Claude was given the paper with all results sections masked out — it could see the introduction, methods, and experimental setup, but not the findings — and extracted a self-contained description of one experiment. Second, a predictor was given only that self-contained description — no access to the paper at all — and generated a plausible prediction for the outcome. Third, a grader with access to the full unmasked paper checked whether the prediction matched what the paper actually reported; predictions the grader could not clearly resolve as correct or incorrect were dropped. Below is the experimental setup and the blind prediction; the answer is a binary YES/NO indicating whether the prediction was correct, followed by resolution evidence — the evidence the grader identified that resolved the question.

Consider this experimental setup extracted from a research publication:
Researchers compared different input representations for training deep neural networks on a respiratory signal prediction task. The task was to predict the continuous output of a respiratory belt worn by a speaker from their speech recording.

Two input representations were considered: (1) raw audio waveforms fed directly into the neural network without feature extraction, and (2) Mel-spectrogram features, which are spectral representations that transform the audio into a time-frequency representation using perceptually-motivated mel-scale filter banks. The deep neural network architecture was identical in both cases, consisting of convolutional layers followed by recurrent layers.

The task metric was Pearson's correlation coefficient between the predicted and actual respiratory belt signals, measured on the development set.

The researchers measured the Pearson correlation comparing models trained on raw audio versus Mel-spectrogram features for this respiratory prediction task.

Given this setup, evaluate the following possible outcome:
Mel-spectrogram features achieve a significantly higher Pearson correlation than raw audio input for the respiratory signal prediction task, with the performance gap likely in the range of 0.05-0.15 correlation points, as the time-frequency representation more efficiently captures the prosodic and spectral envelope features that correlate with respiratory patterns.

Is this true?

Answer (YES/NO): NO